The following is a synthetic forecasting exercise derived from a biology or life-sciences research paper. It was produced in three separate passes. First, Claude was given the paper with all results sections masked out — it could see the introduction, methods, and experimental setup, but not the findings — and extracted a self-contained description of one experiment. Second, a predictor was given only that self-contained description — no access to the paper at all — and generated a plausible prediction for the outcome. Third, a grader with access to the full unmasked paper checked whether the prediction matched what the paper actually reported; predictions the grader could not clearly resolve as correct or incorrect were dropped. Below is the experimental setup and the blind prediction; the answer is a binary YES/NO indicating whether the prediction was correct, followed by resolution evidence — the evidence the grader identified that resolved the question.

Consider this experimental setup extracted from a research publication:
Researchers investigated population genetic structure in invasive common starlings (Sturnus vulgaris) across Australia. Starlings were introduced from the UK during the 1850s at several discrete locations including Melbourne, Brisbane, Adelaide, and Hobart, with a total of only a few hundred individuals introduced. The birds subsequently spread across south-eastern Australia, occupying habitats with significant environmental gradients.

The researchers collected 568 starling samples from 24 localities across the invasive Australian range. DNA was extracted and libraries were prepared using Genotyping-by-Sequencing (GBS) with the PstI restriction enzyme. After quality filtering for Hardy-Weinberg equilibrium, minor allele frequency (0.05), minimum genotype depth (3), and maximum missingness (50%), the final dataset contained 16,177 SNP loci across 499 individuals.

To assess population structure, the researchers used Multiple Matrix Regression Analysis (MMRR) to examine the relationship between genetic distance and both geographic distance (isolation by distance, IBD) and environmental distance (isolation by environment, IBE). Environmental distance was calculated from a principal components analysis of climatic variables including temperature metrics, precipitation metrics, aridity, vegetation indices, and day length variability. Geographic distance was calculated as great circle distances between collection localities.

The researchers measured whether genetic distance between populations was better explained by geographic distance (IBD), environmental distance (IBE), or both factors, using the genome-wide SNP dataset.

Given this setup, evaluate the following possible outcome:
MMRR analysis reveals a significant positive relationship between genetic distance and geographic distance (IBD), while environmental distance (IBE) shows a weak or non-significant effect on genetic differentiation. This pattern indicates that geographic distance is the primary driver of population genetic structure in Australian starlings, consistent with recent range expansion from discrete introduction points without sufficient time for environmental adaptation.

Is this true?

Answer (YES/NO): YES